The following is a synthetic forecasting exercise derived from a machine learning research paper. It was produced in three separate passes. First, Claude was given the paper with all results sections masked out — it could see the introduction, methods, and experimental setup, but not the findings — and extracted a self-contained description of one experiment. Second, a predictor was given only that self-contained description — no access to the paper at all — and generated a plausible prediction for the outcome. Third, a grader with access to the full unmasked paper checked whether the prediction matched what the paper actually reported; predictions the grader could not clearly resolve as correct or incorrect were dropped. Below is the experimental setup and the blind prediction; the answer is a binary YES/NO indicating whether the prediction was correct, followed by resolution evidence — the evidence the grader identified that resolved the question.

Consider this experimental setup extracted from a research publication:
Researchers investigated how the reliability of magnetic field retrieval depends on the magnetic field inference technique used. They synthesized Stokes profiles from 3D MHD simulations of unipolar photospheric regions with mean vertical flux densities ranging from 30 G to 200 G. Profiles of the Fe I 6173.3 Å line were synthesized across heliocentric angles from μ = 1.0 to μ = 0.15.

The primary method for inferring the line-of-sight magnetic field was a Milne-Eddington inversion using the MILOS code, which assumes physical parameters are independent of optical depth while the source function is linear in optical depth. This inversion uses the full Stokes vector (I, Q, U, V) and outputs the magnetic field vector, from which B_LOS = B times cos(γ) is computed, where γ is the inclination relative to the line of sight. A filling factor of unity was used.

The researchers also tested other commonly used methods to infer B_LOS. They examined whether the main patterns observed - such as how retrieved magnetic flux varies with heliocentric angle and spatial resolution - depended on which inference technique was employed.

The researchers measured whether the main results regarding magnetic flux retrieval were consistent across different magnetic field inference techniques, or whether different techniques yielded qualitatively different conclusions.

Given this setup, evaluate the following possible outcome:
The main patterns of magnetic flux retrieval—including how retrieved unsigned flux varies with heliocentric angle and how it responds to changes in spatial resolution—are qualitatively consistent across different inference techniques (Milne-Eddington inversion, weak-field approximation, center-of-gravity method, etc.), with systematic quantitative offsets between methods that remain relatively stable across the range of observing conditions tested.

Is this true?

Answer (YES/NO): NO